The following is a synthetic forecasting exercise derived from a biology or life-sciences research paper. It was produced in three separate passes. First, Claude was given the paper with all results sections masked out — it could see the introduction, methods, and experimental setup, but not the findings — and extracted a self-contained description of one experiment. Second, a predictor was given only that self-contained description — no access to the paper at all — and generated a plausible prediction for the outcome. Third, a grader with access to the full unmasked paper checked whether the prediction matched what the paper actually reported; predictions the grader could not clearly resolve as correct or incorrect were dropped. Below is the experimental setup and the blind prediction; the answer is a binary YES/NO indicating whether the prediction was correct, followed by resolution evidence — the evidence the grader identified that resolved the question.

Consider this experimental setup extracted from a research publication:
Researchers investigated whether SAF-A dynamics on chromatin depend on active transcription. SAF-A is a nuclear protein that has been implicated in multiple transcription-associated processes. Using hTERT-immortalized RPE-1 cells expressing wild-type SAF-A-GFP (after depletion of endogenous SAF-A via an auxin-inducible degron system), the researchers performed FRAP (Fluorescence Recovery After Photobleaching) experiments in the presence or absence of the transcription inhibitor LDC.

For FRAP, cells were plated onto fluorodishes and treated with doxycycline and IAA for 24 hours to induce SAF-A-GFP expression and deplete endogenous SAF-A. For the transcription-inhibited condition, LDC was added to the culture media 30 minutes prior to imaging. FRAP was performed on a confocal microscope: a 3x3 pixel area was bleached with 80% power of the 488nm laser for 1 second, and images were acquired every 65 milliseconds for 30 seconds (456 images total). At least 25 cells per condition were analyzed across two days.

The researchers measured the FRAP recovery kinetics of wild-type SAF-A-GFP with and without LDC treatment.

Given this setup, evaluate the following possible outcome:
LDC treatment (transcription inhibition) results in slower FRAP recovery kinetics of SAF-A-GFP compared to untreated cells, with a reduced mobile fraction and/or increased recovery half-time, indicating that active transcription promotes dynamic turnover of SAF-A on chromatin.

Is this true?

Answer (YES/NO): NO